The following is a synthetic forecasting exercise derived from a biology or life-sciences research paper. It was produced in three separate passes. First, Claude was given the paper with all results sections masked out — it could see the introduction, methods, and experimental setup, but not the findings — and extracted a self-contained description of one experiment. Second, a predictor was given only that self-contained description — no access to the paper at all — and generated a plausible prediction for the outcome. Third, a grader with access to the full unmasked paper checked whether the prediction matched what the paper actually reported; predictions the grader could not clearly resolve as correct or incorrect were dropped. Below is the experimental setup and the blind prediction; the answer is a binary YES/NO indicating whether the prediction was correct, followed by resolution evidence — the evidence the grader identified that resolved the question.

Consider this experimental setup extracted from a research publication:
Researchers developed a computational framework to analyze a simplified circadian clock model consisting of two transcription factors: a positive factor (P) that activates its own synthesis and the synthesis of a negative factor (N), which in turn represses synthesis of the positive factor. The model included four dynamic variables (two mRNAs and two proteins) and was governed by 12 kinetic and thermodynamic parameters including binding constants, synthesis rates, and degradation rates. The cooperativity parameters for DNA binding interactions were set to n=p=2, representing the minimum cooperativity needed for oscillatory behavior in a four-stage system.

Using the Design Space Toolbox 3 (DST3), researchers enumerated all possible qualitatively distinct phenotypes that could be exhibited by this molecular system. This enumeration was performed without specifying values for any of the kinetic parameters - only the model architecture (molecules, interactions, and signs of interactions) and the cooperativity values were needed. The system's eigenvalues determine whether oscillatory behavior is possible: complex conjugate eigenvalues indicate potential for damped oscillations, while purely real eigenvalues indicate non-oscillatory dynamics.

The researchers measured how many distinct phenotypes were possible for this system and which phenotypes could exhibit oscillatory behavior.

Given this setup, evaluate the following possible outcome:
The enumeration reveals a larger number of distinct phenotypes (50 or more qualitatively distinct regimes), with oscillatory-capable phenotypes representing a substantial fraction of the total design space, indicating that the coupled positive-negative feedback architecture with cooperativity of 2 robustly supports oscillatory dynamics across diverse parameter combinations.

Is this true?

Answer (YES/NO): NO